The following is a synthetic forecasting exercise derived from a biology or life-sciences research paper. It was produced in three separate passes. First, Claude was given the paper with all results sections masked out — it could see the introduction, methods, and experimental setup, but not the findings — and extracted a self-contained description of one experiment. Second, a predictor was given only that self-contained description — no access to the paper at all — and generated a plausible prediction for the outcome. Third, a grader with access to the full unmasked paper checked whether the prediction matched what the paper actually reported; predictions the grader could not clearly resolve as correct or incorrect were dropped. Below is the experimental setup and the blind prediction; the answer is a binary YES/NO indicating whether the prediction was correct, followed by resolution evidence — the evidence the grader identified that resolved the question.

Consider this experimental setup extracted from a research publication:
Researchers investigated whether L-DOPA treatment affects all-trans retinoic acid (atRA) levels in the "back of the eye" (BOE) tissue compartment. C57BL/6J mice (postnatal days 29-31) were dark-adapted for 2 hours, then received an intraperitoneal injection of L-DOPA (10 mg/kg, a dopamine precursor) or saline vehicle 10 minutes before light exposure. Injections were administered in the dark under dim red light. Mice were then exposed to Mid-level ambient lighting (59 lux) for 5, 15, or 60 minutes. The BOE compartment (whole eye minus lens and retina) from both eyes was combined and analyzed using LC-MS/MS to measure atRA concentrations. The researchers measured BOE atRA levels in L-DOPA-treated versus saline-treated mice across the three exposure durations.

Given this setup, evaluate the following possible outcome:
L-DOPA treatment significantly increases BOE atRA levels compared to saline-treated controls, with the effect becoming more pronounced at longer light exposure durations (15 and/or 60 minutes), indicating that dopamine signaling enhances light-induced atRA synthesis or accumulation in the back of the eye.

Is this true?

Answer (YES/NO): NO